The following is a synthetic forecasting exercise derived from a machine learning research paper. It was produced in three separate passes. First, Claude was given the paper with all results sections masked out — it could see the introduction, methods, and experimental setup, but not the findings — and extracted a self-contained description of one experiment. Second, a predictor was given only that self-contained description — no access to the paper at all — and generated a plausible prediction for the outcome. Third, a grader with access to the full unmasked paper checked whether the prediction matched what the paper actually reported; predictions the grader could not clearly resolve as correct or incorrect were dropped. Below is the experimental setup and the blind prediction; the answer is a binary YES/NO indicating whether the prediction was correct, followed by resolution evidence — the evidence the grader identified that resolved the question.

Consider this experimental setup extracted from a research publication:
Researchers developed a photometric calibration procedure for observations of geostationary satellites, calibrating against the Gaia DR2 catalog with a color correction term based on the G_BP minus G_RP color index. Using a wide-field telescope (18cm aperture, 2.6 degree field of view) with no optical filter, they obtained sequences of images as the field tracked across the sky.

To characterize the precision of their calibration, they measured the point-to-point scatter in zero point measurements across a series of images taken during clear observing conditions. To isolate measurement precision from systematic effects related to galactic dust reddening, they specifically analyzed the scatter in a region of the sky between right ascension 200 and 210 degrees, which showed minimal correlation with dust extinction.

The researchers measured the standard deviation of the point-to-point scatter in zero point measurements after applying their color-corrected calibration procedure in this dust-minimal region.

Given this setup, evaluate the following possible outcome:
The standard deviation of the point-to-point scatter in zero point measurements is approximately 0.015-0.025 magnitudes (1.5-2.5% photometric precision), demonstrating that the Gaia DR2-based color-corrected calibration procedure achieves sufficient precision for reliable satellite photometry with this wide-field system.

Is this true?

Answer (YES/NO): NO